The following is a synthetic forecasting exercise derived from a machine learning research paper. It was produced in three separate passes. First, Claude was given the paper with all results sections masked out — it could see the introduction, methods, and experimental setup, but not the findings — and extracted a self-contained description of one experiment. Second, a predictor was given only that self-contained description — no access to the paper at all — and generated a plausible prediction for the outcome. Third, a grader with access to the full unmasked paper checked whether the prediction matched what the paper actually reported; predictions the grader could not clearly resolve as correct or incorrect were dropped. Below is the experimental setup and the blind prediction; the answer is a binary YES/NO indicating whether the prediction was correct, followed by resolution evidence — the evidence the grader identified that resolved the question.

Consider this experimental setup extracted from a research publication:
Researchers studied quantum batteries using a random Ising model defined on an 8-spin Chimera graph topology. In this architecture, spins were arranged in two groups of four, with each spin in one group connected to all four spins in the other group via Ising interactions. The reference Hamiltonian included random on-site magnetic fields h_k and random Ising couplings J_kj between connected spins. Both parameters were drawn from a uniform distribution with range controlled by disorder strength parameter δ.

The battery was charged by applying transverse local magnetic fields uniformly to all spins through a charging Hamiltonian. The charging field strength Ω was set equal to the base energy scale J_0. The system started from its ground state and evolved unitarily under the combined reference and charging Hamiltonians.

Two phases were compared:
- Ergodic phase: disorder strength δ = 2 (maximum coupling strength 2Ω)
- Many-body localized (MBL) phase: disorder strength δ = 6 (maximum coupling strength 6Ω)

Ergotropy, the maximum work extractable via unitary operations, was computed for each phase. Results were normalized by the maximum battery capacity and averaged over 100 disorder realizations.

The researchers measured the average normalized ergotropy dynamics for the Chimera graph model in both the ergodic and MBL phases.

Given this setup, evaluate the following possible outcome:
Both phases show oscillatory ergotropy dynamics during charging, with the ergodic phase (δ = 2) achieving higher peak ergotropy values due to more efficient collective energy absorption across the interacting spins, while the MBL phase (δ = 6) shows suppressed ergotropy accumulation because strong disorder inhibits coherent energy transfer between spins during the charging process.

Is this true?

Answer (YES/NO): YES